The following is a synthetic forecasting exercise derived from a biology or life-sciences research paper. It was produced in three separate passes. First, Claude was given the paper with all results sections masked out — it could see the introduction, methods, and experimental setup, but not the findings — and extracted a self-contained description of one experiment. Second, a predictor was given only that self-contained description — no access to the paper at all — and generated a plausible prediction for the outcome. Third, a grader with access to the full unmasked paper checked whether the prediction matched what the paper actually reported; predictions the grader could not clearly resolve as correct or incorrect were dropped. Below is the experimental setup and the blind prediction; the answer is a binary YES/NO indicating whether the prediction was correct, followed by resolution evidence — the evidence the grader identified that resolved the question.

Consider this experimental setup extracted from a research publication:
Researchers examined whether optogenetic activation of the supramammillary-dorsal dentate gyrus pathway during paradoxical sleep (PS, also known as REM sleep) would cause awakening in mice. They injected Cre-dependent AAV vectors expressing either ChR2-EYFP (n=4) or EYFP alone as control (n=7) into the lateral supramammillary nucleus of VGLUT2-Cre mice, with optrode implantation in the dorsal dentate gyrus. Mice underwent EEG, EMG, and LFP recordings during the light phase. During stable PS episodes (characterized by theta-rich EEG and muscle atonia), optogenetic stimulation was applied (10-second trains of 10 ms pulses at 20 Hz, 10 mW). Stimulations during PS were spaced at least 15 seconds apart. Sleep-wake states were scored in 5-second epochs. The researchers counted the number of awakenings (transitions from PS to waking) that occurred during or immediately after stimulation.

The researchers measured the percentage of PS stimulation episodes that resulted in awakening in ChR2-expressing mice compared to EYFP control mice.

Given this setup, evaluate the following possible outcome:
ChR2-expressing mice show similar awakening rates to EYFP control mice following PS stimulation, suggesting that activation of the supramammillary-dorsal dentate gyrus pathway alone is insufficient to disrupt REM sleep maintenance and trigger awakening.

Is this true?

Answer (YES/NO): YES